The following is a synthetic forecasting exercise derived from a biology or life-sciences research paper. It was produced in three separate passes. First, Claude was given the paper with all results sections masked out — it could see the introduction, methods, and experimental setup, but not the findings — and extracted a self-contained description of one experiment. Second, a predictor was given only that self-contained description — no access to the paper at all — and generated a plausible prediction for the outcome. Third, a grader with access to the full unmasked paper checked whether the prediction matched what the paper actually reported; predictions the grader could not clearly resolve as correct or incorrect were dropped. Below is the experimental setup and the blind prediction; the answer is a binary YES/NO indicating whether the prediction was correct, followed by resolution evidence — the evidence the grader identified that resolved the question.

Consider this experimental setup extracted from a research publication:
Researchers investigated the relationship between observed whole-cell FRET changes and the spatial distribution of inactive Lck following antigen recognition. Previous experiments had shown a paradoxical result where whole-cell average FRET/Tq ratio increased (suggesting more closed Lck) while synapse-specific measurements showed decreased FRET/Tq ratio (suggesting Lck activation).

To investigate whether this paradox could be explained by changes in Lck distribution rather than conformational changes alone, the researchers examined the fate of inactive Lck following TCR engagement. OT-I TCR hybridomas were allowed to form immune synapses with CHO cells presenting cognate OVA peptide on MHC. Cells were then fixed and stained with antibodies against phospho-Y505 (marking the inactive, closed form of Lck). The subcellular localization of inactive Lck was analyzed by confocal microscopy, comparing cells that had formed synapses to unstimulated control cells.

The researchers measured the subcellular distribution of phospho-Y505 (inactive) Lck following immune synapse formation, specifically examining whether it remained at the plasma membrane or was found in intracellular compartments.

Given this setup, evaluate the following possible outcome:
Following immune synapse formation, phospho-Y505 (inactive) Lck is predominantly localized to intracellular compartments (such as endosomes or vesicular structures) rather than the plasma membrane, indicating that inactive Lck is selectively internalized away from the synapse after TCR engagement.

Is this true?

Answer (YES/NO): YES